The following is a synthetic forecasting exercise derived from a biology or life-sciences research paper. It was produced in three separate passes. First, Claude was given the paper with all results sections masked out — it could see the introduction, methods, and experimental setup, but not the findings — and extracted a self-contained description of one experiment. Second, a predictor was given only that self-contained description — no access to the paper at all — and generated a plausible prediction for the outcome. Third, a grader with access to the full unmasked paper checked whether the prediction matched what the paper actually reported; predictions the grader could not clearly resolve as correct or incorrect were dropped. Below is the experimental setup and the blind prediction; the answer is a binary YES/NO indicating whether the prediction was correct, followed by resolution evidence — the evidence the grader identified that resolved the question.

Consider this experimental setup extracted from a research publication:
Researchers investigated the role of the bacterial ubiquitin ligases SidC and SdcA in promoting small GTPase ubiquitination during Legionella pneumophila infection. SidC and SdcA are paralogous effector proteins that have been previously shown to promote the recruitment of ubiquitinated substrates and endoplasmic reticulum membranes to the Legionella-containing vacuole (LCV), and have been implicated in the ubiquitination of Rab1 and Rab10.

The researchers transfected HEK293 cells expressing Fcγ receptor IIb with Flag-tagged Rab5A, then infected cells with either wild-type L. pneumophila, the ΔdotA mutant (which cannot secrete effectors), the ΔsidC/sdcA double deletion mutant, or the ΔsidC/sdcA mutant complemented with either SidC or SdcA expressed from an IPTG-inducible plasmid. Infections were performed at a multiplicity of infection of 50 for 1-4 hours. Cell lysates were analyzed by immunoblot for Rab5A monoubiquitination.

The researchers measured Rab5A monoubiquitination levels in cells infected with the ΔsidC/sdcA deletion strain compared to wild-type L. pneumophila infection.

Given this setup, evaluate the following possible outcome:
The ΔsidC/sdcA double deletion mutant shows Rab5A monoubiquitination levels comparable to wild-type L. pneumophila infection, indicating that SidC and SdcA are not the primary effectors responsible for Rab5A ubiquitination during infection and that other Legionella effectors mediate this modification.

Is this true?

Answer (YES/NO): NO